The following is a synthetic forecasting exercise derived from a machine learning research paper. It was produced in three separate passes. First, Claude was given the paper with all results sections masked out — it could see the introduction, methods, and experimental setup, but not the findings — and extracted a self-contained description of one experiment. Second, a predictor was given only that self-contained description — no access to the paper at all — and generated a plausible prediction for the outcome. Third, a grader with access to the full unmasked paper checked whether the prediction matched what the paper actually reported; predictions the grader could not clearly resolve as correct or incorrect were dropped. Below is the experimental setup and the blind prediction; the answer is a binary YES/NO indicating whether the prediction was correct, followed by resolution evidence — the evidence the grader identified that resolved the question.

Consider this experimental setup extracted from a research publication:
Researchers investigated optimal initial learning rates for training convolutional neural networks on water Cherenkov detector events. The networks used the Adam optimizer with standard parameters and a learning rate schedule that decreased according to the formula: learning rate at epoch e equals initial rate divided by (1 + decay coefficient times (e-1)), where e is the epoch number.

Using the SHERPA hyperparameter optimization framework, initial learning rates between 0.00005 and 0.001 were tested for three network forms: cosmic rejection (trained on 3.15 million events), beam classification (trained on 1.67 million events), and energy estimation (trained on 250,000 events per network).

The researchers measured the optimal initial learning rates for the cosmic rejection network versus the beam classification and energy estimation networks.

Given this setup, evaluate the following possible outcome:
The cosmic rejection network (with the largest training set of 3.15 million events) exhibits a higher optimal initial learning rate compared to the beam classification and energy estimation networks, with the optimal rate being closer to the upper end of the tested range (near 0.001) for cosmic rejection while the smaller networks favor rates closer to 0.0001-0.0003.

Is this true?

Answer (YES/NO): NO